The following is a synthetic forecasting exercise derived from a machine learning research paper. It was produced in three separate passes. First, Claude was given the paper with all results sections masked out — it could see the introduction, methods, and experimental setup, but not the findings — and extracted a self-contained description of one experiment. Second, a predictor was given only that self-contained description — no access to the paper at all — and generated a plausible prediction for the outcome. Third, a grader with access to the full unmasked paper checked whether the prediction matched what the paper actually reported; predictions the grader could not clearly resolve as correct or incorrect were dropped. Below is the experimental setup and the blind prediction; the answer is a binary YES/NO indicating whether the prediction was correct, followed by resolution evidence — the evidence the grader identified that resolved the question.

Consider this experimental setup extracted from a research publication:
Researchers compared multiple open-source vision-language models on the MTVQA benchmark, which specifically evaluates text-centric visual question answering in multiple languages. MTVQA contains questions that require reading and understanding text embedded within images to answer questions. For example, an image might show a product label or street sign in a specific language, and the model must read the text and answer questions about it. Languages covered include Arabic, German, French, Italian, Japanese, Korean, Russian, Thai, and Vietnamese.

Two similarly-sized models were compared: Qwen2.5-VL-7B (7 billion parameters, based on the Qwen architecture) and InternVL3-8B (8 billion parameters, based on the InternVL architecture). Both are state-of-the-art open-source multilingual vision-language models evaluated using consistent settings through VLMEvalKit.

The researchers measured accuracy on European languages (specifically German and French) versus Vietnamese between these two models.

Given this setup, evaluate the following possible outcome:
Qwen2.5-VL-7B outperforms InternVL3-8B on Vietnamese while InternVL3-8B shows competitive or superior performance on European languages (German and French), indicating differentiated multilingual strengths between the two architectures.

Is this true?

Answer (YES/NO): YES